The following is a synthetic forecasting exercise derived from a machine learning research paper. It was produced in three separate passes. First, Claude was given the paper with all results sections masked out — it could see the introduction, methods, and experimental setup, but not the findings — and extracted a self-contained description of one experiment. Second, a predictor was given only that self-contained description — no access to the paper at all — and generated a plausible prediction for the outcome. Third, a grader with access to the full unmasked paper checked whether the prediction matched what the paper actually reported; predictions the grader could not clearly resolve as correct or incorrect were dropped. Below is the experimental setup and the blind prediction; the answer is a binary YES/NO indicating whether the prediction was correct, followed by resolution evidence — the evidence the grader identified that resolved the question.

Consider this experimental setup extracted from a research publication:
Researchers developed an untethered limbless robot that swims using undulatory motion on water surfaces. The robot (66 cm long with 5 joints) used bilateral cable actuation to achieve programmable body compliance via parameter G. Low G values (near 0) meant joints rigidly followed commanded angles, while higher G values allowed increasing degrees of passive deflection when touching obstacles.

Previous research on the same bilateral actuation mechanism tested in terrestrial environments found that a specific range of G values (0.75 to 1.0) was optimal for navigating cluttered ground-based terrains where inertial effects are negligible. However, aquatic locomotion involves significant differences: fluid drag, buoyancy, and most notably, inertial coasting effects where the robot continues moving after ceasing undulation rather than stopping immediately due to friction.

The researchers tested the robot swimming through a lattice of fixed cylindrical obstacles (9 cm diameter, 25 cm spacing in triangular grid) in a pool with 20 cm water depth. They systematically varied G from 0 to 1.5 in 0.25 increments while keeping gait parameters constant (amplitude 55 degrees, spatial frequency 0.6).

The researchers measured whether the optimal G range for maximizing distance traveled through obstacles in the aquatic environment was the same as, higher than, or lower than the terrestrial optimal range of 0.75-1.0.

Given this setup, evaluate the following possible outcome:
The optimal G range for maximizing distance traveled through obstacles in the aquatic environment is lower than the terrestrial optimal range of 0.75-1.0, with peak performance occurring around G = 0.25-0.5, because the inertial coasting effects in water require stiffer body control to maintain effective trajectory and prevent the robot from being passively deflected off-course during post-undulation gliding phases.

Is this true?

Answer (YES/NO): NO